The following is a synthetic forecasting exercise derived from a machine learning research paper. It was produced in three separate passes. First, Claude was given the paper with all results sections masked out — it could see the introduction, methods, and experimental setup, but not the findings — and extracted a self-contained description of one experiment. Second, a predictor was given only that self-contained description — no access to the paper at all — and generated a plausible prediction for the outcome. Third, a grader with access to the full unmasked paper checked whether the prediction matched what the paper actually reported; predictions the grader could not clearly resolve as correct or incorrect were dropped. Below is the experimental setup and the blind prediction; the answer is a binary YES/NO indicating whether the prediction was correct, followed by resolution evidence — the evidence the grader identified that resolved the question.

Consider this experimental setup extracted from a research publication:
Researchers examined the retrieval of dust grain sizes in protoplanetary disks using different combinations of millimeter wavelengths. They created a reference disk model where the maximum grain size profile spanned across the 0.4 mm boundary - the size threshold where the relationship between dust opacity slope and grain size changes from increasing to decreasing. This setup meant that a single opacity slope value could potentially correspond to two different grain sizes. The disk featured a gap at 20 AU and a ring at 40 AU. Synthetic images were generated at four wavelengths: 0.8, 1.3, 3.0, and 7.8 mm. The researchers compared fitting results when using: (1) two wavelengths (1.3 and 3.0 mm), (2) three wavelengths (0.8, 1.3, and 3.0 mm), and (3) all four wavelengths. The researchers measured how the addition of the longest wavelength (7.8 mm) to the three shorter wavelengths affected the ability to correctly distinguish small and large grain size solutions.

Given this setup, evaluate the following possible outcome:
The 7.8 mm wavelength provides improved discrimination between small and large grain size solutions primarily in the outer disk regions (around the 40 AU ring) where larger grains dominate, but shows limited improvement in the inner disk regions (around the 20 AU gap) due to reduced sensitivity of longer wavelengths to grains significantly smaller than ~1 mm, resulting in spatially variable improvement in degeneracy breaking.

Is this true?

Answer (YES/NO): NO